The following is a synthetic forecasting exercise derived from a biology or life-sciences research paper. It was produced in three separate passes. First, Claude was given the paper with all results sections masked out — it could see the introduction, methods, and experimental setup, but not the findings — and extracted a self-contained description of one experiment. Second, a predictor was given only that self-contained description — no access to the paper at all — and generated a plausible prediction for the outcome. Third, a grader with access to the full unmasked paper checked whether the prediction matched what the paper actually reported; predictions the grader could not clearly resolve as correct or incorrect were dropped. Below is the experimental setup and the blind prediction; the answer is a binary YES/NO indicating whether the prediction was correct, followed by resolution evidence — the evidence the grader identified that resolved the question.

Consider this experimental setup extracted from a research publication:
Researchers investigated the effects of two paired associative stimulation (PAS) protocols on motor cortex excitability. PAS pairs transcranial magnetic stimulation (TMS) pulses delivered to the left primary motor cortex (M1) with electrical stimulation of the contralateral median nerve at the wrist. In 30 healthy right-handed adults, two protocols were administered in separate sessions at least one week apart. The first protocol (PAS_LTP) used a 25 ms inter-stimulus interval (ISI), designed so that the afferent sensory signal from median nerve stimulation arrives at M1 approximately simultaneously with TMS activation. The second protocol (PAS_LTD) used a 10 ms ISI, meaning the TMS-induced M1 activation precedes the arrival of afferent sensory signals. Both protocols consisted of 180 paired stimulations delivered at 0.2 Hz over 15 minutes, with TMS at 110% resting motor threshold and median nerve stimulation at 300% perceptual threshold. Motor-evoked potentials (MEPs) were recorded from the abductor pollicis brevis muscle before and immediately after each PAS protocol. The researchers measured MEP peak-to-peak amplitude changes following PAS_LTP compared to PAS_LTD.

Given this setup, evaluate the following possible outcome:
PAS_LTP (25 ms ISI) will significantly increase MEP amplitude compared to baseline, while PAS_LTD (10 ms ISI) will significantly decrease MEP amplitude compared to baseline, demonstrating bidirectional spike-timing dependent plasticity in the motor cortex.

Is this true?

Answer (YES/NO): YES